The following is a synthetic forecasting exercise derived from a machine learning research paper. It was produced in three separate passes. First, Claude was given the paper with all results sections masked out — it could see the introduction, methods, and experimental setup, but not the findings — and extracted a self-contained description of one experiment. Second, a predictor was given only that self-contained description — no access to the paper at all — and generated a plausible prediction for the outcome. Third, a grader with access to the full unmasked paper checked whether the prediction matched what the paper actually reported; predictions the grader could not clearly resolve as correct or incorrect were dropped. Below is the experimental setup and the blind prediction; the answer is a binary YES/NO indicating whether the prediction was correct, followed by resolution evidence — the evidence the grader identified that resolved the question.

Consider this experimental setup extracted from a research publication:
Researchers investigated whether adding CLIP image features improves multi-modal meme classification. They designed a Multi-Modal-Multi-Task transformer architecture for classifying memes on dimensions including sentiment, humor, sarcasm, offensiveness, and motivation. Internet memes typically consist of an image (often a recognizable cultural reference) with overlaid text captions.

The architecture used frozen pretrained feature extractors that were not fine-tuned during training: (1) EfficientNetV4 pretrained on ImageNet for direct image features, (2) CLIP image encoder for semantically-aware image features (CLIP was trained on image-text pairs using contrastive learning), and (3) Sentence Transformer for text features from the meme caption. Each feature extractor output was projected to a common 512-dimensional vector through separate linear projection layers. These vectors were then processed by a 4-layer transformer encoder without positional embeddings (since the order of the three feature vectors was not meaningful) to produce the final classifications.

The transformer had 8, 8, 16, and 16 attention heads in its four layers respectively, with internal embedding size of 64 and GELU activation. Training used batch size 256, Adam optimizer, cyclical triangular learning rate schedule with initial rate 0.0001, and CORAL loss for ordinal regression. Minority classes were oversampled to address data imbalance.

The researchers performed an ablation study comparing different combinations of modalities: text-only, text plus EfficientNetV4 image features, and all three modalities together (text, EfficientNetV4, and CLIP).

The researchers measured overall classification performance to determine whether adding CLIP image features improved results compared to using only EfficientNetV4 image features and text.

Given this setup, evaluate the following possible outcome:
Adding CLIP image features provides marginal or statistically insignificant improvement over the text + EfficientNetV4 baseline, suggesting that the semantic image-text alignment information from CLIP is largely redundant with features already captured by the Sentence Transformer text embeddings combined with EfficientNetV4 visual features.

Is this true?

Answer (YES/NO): NO